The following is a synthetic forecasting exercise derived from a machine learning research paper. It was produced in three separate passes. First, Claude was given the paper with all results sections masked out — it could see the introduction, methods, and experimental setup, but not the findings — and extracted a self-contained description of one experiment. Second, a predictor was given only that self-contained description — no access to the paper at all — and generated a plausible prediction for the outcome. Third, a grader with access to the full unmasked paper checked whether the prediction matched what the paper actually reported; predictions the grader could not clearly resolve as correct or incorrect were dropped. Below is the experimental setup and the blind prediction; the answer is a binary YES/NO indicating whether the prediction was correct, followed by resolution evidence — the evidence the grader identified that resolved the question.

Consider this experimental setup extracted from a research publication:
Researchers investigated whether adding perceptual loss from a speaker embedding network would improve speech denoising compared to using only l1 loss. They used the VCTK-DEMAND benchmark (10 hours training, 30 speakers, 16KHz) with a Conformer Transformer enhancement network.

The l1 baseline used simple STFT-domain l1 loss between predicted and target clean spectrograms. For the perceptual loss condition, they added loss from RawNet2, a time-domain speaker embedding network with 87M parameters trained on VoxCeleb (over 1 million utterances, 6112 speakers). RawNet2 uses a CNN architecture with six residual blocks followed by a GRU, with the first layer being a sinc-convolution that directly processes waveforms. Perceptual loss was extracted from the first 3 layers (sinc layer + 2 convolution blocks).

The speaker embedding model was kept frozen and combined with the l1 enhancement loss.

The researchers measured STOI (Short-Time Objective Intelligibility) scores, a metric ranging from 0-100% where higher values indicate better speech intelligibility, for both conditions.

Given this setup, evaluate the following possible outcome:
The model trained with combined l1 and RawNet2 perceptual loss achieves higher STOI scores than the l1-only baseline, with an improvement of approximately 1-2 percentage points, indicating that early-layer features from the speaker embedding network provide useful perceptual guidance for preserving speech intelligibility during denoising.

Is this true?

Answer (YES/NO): NO